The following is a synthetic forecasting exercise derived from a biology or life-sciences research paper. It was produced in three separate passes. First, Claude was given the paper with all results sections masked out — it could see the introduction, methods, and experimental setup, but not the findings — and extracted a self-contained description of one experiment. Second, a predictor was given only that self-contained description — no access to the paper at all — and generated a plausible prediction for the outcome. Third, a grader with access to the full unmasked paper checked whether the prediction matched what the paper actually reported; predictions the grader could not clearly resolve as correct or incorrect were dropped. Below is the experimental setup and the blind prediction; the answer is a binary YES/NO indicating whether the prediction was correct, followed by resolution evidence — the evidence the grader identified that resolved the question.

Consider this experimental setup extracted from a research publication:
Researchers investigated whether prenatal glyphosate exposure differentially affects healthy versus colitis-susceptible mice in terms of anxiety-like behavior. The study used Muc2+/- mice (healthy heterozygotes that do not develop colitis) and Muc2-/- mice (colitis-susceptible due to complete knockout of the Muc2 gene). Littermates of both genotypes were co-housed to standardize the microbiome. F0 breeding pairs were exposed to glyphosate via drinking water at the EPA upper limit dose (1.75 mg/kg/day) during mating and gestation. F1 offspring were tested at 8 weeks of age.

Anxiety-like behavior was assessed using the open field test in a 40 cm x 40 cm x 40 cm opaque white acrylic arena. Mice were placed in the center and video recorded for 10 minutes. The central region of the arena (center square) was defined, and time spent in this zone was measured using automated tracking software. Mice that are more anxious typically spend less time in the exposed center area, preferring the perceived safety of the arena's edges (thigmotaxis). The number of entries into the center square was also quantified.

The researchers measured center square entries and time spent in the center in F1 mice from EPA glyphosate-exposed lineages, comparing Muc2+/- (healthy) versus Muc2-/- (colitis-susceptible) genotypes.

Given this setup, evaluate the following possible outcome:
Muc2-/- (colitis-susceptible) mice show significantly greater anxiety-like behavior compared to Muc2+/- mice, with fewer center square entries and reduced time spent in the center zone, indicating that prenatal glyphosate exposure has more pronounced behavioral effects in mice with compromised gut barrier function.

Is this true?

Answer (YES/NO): NO